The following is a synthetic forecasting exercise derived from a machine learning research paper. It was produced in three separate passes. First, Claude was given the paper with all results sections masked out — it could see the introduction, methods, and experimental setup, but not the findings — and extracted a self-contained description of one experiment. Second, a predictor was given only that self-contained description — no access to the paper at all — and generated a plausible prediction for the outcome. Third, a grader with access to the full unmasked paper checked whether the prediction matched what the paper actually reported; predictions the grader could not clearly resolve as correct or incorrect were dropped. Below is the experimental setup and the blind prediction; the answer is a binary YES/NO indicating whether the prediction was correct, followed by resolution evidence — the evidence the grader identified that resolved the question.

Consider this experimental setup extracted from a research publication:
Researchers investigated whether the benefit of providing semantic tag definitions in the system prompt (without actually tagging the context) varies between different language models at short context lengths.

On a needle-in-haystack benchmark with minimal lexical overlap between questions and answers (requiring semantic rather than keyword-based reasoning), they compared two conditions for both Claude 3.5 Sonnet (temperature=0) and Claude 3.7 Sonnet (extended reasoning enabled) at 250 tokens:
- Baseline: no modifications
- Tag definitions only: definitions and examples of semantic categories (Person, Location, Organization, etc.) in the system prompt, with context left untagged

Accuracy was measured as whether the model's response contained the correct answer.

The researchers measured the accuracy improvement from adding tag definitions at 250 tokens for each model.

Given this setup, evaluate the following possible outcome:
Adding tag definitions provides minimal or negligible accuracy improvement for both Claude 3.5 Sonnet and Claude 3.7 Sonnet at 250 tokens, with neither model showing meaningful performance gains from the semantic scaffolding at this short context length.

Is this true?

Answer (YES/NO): NO